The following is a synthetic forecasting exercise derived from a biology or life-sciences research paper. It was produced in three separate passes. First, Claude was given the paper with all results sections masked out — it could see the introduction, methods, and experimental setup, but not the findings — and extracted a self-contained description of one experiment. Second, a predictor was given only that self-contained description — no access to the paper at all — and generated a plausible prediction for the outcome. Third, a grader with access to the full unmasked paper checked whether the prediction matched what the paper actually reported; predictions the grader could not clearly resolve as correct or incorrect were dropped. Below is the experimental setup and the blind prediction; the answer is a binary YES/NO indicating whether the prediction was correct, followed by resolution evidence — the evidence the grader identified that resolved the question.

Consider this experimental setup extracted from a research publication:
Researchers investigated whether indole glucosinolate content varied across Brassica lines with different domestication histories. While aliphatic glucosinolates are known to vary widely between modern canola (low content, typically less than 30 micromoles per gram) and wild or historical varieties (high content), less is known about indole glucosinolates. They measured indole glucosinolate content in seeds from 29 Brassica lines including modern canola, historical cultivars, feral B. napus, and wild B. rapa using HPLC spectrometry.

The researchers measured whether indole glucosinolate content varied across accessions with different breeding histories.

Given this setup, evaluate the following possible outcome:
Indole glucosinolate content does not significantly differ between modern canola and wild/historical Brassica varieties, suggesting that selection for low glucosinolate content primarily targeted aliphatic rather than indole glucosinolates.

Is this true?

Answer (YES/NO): YES